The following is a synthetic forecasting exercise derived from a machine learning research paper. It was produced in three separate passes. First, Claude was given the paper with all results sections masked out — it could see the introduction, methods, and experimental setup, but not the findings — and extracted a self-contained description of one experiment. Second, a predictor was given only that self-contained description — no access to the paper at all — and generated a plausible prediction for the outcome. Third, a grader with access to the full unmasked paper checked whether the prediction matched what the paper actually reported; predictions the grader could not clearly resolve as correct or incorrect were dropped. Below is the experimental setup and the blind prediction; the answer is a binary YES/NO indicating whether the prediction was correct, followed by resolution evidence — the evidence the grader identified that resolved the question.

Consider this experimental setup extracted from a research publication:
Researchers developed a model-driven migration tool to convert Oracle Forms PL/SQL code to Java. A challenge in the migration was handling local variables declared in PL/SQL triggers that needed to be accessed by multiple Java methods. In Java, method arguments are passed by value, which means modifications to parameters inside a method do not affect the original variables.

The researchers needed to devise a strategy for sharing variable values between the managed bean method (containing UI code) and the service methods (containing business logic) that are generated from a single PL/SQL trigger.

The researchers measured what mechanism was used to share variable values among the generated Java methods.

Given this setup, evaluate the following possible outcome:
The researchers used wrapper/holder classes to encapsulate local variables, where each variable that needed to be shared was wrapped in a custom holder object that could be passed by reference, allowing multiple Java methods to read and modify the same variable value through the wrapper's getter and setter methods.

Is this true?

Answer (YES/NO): NO